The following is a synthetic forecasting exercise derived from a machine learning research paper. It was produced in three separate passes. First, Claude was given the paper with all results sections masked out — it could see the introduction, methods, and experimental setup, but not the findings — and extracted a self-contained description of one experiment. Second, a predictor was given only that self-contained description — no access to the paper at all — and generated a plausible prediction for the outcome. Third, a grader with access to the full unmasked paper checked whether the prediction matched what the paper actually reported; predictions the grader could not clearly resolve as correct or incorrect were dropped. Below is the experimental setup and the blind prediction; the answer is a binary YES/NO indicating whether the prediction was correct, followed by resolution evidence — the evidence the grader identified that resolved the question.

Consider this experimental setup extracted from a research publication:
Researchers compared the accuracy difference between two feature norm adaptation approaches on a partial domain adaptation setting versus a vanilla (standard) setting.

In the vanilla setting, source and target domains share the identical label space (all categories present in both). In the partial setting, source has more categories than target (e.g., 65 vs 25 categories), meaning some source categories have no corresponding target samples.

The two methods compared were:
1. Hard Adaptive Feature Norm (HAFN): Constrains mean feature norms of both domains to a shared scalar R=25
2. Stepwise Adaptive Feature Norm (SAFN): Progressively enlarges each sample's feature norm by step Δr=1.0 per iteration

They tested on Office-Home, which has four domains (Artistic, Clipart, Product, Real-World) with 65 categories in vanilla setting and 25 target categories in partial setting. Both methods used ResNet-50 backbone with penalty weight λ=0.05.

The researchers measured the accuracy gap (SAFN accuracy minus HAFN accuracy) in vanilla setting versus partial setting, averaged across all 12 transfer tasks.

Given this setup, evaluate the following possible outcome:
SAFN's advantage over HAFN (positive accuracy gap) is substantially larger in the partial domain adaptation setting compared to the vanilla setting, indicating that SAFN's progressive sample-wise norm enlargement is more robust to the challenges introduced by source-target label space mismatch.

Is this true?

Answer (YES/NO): YES